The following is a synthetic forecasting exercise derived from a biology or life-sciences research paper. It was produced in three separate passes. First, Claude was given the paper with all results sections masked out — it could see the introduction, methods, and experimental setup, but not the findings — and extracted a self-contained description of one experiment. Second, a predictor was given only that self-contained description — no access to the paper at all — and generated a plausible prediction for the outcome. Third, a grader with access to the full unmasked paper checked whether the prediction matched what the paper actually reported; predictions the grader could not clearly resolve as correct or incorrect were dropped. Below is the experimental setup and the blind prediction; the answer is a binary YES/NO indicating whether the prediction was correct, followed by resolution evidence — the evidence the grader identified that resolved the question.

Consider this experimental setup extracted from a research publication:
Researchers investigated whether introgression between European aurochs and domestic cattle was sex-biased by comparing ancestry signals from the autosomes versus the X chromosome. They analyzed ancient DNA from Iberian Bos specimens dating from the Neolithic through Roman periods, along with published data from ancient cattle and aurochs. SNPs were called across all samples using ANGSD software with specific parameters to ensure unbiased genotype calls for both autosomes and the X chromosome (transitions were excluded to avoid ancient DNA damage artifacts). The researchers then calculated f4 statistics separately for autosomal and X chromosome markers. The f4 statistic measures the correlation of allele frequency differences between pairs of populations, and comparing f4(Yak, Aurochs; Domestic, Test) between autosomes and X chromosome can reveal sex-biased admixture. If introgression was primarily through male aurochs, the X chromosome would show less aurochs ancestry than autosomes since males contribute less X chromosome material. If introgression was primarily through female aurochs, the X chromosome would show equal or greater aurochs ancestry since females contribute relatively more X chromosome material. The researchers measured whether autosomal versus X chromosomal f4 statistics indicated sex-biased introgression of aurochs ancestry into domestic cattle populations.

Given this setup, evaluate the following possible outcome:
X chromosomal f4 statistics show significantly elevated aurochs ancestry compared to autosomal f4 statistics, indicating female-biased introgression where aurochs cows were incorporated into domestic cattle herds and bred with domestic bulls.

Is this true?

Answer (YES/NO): NO